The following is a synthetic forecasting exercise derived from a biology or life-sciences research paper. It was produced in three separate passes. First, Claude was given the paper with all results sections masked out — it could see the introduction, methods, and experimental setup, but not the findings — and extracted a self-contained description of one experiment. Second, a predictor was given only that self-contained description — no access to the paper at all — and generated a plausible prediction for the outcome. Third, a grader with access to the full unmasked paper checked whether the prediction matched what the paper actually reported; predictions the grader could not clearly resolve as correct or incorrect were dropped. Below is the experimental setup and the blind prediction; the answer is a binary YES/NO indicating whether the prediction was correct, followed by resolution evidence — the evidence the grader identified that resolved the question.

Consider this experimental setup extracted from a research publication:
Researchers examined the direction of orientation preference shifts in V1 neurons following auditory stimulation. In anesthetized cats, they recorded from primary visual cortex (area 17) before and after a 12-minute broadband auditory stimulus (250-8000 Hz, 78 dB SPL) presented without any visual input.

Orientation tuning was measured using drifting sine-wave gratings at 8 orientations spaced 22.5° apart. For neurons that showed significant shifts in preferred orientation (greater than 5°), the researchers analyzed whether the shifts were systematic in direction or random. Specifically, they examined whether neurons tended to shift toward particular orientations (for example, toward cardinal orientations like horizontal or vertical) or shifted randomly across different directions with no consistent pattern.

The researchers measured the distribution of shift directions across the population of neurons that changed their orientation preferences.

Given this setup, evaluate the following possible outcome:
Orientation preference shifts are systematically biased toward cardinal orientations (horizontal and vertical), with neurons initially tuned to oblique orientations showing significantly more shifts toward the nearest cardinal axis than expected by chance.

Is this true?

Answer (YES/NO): NO